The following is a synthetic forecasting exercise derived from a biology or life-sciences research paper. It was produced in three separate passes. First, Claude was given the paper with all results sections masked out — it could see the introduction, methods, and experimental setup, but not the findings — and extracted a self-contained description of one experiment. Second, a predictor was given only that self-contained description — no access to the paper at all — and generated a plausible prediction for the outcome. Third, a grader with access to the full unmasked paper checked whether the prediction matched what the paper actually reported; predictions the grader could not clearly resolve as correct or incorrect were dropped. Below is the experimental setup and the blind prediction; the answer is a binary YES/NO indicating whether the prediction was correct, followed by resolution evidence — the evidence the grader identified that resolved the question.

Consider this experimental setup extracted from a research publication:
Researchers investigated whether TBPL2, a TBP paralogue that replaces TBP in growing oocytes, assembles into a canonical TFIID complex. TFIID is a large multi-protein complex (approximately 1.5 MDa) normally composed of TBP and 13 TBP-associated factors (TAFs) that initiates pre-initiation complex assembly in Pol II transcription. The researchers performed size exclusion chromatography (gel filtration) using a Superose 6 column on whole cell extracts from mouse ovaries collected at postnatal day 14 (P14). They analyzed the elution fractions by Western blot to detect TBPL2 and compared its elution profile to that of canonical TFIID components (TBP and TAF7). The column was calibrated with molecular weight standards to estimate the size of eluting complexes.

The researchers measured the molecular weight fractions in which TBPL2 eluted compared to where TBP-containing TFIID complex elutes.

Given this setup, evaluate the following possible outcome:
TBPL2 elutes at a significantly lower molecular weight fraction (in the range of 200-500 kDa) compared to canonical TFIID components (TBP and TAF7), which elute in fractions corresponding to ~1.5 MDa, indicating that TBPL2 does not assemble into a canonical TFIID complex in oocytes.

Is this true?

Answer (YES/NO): NO